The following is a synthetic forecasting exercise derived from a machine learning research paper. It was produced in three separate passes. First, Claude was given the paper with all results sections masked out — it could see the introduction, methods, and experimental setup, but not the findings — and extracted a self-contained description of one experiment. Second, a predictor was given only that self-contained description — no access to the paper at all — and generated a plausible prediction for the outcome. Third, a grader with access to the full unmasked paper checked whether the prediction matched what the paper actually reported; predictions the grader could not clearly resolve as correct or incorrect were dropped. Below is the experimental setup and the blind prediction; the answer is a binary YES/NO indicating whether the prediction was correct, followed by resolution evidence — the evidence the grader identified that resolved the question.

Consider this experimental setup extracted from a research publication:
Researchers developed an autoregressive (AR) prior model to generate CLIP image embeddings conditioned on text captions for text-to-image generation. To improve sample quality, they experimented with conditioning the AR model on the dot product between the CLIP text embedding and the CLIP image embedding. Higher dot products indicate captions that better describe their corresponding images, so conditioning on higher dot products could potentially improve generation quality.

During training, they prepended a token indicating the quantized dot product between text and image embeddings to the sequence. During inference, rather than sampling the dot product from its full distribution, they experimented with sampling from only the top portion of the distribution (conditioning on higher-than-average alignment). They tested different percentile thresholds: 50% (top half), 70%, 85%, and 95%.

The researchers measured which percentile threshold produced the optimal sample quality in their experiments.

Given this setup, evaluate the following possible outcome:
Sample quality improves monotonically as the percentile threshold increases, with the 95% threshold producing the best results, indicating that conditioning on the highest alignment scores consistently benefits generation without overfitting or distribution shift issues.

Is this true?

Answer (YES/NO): NO